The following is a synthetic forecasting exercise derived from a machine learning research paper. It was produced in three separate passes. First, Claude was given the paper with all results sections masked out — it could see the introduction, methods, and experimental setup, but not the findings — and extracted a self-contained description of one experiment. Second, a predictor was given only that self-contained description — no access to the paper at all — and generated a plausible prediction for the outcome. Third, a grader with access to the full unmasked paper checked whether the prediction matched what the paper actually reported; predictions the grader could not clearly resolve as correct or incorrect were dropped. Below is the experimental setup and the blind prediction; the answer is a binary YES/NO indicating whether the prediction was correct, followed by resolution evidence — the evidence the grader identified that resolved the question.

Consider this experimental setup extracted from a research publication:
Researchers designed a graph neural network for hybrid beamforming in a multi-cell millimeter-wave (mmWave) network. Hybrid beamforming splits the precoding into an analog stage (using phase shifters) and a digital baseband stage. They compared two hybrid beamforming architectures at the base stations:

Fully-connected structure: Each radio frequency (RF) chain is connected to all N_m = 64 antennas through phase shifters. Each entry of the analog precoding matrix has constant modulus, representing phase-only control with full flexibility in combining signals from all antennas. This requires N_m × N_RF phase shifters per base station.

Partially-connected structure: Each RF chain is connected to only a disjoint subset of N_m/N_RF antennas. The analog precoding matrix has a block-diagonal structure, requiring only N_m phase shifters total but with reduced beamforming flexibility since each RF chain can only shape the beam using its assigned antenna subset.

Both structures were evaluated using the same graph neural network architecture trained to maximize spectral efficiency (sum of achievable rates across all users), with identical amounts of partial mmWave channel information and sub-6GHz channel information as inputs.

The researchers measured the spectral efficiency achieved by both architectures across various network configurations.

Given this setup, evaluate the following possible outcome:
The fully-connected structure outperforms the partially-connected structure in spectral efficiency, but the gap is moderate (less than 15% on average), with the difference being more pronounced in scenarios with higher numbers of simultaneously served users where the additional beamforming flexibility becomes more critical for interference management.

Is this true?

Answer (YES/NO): NO